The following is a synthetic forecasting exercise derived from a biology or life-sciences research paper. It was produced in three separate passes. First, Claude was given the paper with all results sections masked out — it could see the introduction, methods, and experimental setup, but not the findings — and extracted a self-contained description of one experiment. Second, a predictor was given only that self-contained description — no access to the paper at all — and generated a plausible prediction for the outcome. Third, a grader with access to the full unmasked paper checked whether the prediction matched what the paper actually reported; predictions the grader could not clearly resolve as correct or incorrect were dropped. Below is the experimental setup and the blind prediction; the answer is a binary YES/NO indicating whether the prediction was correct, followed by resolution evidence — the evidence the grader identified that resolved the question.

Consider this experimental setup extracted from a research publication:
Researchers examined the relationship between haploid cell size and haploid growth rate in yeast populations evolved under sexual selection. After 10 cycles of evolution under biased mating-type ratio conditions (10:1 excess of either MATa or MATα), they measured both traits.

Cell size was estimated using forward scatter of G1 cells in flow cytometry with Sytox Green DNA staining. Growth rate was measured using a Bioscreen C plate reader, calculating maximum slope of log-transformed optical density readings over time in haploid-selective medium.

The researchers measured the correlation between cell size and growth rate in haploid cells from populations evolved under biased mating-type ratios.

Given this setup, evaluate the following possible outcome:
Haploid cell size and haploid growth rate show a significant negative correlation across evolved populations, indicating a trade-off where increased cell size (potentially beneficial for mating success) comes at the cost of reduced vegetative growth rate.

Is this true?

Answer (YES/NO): YES